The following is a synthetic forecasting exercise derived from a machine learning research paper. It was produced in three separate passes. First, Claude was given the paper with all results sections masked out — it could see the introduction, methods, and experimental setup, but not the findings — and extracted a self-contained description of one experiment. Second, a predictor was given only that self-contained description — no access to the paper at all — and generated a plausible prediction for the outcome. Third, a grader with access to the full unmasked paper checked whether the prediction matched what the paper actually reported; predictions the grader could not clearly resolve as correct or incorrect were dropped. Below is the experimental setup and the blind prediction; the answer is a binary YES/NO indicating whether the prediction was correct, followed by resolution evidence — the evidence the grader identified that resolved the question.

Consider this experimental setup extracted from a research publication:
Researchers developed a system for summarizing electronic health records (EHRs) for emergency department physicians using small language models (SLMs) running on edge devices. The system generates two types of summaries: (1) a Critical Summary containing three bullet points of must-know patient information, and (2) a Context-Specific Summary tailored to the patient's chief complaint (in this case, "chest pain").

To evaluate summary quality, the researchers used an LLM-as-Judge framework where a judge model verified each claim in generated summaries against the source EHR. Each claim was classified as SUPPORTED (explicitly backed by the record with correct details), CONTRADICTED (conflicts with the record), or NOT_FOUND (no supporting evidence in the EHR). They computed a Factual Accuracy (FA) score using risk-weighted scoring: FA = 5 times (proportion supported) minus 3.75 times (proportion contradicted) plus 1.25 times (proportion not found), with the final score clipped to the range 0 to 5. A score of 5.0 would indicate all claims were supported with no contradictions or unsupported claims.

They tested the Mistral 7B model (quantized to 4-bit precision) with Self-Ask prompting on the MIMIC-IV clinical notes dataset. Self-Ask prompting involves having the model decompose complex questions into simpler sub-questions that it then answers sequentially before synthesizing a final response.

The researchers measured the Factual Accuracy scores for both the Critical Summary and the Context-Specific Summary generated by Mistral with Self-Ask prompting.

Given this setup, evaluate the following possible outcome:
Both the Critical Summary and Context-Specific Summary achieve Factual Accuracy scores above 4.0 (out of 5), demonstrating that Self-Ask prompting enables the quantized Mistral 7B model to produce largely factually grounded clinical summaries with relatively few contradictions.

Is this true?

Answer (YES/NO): YES